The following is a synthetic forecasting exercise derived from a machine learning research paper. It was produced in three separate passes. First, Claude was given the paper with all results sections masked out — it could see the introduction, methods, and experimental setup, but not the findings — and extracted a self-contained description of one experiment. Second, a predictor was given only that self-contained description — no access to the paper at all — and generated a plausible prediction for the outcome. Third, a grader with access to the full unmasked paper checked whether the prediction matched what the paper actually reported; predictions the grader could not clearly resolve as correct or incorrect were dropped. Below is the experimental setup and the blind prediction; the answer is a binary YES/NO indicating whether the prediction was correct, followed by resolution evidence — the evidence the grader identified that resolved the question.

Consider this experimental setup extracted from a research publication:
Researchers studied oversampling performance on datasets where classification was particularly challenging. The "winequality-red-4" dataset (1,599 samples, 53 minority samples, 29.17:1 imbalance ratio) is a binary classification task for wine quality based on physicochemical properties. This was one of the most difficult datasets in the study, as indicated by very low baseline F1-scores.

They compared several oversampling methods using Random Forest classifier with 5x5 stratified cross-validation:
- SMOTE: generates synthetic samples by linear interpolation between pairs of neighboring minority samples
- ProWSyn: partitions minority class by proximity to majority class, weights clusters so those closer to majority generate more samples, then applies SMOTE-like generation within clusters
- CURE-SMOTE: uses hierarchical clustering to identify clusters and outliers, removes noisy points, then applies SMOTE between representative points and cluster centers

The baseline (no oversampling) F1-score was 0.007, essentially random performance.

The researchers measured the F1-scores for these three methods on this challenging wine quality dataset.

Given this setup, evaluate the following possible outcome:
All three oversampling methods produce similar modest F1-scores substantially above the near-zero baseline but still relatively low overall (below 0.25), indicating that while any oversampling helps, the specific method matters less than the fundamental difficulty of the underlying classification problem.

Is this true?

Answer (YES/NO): NO